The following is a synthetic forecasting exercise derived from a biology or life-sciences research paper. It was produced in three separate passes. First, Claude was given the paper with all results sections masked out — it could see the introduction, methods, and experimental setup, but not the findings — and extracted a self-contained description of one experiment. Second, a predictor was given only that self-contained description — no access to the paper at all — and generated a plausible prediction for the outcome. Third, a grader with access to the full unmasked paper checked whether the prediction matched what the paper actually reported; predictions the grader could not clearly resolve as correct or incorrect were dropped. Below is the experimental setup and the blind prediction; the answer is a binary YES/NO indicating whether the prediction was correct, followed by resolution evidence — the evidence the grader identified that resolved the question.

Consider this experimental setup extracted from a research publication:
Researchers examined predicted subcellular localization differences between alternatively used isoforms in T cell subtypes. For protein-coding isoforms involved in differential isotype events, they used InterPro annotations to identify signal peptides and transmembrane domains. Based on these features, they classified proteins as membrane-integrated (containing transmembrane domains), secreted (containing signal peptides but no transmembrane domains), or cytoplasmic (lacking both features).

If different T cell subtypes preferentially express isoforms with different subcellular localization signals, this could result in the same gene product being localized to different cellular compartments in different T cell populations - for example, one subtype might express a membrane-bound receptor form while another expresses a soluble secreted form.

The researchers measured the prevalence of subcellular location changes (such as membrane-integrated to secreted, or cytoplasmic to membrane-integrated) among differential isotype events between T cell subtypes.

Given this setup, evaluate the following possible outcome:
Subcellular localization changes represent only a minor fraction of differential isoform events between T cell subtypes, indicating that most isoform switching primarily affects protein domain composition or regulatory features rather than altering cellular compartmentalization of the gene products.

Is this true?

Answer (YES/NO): YES